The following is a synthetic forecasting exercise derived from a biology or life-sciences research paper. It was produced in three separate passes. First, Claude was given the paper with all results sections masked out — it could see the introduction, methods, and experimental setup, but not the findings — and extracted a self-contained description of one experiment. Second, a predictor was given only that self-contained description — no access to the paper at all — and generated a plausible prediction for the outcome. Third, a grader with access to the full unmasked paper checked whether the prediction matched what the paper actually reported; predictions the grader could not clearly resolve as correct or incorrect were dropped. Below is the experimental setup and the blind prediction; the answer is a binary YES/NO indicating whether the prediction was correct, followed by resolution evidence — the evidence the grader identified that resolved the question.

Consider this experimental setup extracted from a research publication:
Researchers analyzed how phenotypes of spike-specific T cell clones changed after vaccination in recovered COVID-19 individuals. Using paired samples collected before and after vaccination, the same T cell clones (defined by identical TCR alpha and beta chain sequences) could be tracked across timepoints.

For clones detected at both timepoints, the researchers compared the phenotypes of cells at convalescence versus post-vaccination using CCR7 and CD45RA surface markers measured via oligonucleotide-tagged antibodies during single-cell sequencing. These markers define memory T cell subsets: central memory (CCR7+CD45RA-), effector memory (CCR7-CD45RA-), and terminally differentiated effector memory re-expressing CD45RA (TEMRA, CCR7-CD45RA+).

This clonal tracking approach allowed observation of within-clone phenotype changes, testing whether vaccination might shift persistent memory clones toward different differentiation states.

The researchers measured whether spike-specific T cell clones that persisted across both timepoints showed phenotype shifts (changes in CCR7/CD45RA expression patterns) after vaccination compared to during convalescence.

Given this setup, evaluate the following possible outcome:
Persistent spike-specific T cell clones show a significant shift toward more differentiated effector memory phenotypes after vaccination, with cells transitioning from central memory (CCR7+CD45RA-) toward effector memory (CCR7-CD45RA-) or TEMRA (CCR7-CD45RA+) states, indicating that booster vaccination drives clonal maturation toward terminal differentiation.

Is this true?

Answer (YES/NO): YES